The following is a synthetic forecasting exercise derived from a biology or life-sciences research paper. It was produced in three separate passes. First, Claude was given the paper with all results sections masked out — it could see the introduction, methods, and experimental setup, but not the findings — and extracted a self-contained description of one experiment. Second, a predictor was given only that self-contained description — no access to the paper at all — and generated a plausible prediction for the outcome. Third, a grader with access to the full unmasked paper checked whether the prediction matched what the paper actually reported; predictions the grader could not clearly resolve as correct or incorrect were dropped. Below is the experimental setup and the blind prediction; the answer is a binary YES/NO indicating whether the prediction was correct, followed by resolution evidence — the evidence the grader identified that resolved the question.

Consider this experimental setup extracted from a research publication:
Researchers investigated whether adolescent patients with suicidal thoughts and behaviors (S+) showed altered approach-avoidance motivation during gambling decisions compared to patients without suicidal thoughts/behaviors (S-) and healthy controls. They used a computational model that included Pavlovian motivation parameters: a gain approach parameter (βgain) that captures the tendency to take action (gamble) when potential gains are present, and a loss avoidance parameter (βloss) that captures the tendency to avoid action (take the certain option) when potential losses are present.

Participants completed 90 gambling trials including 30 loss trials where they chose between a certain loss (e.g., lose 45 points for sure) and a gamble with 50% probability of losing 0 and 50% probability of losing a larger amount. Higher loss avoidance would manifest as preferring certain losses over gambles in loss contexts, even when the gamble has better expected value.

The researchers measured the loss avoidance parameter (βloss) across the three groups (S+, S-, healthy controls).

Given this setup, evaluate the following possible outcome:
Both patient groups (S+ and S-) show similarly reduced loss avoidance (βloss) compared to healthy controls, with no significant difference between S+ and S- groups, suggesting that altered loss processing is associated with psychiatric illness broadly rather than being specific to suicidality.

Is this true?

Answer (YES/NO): NO